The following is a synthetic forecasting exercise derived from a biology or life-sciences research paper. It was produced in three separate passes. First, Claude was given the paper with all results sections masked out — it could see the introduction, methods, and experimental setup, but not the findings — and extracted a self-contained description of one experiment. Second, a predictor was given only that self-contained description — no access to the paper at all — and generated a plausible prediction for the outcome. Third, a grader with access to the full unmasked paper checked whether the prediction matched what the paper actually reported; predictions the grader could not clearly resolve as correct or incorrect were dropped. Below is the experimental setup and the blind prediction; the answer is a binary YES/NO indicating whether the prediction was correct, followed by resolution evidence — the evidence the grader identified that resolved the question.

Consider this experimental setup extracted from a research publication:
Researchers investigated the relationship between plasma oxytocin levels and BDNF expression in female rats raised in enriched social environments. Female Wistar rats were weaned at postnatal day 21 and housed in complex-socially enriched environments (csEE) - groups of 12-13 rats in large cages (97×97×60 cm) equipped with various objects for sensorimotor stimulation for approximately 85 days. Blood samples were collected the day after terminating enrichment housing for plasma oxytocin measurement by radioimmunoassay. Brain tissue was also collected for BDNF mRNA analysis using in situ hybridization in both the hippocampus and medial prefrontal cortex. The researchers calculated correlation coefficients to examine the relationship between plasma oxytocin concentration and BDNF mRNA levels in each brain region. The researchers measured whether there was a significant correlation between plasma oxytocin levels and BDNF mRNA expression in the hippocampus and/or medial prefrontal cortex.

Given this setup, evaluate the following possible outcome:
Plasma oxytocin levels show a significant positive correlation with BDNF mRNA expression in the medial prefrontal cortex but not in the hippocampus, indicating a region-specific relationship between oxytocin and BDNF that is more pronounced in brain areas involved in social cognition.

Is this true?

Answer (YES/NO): YES